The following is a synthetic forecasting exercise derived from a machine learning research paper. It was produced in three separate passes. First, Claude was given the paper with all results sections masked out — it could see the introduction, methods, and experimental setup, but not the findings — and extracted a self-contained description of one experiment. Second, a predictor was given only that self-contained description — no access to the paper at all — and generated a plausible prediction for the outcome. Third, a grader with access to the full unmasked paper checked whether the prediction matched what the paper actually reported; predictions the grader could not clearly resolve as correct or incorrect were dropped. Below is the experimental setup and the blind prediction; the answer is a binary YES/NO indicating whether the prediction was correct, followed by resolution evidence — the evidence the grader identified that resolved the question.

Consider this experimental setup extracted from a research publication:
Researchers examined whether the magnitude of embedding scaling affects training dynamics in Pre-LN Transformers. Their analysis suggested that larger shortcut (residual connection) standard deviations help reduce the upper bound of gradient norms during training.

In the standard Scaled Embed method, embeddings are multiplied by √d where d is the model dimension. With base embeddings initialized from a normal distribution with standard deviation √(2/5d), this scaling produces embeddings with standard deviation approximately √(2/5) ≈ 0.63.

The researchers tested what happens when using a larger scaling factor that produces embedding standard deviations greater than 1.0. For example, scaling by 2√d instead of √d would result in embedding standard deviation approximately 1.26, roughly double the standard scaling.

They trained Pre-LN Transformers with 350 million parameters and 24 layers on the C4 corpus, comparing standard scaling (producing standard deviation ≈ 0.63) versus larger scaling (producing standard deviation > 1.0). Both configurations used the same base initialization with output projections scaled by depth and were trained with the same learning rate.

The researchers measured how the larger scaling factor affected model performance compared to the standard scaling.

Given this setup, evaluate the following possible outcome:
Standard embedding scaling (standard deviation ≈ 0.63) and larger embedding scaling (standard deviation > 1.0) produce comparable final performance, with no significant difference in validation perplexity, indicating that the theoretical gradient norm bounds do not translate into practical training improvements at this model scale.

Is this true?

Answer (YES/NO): NO